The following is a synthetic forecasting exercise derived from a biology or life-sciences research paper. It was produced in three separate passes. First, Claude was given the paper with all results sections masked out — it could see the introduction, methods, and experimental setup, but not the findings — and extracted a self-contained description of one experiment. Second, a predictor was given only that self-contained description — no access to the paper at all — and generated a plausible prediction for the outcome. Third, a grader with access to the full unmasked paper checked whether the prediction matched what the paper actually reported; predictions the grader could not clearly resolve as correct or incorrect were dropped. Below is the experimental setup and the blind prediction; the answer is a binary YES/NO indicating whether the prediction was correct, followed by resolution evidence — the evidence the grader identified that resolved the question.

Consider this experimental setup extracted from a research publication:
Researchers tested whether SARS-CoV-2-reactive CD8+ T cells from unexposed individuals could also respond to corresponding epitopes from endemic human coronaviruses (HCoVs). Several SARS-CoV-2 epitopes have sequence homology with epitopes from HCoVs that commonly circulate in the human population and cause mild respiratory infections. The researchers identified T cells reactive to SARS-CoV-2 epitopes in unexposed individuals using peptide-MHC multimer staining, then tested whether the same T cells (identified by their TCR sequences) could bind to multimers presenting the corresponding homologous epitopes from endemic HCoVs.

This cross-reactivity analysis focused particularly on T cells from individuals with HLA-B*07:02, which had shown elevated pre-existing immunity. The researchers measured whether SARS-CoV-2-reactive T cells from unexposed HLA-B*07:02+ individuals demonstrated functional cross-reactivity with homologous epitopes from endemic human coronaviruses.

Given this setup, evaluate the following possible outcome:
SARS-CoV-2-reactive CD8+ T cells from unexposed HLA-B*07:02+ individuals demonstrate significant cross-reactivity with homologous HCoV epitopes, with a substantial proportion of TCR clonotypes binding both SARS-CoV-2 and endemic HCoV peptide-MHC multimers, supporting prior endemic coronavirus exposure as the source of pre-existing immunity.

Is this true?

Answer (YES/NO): YES